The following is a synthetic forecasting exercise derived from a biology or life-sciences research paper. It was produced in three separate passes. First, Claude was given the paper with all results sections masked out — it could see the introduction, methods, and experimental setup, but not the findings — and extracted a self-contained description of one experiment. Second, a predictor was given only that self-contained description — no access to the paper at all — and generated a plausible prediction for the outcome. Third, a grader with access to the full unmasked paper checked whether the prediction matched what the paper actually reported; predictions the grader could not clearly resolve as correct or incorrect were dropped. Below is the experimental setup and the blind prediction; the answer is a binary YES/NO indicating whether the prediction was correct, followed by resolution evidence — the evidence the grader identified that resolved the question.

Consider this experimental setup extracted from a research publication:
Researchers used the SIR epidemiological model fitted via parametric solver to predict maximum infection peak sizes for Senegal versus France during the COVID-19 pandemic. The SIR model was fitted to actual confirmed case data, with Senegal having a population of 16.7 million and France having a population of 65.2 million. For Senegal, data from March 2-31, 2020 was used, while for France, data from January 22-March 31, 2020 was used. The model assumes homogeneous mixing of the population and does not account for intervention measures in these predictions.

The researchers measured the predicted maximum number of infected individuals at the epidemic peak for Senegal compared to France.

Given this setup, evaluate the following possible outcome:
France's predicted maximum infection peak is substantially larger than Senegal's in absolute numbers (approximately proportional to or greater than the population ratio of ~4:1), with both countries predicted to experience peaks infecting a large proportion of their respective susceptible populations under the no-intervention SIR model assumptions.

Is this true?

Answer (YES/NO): NO